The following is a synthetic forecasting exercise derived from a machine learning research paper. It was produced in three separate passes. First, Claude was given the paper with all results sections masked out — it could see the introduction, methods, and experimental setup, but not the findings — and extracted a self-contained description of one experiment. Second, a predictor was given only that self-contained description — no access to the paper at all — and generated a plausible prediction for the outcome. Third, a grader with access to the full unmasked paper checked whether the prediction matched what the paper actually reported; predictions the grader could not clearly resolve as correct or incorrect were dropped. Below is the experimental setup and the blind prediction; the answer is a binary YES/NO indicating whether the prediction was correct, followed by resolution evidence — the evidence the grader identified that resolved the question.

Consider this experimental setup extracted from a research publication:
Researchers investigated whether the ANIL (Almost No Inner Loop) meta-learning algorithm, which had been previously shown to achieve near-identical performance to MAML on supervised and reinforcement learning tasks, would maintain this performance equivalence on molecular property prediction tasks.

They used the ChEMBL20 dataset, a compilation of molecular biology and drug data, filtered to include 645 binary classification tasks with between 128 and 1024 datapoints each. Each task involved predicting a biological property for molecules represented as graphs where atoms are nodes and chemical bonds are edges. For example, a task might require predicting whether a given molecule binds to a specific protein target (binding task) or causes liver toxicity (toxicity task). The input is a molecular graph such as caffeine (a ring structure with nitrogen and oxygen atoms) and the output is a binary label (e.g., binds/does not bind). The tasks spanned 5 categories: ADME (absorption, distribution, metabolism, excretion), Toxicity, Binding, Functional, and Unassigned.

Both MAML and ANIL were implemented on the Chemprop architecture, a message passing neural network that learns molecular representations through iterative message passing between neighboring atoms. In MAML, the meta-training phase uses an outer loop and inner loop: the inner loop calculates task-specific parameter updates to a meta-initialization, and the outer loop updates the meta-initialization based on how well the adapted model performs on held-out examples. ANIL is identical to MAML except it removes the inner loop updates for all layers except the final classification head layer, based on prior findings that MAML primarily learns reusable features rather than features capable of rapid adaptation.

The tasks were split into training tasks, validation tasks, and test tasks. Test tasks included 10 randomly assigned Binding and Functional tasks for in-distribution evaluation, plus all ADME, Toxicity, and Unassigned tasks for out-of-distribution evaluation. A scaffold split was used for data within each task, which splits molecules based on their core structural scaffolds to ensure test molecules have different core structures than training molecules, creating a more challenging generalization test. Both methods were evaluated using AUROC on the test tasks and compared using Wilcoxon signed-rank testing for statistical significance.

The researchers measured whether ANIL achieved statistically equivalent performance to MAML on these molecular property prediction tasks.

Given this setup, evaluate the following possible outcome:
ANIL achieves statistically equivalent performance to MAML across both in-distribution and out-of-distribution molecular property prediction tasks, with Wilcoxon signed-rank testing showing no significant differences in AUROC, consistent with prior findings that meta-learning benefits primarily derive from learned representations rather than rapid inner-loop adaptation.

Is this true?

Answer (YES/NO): NO